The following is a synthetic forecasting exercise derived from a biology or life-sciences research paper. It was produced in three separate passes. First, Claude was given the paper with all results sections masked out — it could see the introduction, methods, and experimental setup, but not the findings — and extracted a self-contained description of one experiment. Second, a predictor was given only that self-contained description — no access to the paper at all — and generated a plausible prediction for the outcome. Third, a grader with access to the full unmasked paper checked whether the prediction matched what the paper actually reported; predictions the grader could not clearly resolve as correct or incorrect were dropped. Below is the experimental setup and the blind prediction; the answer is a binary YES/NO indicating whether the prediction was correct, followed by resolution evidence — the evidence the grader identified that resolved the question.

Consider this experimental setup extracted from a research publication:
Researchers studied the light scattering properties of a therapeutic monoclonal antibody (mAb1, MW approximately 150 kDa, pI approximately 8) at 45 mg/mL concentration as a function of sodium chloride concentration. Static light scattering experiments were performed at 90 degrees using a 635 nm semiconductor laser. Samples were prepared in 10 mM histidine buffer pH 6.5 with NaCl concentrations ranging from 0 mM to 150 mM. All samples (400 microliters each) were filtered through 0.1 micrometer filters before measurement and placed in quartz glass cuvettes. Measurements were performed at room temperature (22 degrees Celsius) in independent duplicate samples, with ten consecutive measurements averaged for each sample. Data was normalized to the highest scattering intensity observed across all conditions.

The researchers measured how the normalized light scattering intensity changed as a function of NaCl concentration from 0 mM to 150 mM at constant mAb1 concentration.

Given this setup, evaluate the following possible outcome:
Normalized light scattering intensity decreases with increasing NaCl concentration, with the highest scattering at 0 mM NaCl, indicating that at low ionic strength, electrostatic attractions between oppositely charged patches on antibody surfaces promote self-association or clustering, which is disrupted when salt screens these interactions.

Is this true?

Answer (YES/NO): NO